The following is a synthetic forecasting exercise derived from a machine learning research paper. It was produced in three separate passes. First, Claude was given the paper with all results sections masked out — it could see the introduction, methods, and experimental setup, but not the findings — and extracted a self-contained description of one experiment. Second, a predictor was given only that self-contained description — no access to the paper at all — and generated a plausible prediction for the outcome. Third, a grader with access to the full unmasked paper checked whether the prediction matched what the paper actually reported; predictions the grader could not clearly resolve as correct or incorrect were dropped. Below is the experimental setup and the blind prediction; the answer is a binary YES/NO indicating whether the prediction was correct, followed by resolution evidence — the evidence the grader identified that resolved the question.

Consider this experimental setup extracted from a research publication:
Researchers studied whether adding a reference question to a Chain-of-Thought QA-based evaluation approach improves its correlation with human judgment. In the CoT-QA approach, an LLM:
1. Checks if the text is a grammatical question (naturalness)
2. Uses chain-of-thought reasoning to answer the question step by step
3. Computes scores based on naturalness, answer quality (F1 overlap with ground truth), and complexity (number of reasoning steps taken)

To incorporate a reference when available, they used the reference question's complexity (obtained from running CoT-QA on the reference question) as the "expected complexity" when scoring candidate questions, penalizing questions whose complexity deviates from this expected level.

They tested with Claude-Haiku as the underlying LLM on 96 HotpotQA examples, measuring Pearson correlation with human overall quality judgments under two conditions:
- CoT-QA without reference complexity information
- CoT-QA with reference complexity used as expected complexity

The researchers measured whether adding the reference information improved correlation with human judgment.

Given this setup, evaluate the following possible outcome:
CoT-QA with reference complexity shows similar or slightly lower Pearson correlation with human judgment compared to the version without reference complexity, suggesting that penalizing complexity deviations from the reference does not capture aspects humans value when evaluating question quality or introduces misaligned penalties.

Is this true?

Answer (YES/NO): YES